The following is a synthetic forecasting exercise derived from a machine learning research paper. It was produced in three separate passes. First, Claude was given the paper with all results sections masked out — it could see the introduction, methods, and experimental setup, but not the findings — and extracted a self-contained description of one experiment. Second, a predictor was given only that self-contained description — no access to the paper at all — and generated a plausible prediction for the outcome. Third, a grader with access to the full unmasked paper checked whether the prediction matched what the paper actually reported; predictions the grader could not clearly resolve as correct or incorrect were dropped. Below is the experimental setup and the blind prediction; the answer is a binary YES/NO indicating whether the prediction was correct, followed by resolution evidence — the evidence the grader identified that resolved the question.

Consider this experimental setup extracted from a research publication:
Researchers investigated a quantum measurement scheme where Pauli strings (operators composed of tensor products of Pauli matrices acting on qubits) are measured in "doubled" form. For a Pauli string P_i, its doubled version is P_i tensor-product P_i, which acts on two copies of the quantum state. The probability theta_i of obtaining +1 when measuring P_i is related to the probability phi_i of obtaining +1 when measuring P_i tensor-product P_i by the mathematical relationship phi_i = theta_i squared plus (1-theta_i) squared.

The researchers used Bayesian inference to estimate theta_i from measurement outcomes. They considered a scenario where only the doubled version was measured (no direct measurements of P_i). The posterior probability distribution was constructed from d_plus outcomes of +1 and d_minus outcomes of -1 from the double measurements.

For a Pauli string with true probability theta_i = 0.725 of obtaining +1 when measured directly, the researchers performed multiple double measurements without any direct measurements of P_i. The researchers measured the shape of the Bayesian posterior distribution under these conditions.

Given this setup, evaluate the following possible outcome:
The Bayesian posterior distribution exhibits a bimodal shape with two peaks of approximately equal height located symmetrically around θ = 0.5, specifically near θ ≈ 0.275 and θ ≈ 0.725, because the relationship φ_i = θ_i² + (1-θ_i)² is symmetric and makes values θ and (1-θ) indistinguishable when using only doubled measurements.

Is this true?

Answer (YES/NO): YES